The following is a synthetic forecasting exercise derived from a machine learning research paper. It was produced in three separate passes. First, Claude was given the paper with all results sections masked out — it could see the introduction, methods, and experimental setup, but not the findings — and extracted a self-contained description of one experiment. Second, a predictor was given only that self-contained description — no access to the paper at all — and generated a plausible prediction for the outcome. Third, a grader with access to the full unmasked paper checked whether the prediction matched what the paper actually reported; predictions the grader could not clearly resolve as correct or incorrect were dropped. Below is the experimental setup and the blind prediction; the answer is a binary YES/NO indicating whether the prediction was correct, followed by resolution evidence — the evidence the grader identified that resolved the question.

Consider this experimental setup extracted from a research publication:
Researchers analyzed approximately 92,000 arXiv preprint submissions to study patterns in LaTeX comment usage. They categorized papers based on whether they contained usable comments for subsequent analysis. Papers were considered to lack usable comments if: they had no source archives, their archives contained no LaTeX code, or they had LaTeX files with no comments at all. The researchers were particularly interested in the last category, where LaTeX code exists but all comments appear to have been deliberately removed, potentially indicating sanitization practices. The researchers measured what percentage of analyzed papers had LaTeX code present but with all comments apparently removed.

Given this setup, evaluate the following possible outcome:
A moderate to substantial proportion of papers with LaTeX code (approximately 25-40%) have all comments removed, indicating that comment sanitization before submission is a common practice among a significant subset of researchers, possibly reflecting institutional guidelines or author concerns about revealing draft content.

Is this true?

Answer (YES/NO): NO